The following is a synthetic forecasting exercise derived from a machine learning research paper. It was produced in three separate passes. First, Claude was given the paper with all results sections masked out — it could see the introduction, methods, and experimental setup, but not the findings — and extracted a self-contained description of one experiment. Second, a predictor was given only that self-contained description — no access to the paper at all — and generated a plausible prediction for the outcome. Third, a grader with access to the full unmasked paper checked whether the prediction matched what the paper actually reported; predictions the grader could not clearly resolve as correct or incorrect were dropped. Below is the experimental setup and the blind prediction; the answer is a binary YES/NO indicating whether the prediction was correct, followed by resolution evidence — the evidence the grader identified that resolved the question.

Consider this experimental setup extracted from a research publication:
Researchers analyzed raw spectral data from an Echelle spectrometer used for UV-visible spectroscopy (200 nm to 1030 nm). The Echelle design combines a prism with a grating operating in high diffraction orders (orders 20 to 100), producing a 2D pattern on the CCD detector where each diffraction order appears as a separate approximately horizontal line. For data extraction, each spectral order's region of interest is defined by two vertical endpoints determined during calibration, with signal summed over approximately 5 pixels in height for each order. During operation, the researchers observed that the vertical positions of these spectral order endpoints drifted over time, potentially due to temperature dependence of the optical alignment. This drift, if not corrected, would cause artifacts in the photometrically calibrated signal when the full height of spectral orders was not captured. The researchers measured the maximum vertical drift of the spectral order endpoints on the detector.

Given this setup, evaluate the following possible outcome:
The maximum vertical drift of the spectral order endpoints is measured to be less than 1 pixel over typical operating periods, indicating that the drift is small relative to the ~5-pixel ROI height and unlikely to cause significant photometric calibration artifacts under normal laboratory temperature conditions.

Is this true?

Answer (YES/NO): NO